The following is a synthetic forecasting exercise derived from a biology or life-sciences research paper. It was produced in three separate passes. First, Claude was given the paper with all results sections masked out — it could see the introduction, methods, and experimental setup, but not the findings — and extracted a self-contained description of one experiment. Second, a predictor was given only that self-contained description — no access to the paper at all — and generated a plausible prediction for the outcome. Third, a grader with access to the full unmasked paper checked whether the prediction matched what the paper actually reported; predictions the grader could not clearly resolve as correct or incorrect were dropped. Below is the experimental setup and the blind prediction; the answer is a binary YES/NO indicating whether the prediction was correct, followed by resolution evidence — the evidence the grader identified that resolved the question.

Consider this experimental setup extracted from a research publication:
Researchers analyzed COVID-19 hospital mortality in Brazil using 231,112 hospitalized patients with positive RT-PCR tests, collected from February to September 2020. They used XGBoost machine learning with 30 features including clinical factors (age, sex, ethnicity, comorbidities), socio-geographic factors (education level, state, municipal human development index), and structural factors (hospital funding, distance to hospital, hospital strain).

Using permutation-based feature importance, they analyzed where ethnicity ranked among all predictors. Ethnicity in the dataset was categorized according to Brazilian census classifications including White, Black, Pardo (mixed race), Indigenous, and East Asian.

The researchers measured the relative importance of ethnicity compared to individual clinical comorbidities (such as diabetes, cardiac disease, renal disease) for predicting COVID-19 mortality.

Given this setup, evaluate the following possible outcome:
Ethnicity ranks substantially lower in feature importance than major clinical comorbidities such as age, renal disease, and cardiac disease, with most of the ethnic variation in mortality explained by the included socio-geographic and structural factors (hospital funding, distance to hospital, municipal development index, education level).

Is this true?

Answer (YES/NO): NO